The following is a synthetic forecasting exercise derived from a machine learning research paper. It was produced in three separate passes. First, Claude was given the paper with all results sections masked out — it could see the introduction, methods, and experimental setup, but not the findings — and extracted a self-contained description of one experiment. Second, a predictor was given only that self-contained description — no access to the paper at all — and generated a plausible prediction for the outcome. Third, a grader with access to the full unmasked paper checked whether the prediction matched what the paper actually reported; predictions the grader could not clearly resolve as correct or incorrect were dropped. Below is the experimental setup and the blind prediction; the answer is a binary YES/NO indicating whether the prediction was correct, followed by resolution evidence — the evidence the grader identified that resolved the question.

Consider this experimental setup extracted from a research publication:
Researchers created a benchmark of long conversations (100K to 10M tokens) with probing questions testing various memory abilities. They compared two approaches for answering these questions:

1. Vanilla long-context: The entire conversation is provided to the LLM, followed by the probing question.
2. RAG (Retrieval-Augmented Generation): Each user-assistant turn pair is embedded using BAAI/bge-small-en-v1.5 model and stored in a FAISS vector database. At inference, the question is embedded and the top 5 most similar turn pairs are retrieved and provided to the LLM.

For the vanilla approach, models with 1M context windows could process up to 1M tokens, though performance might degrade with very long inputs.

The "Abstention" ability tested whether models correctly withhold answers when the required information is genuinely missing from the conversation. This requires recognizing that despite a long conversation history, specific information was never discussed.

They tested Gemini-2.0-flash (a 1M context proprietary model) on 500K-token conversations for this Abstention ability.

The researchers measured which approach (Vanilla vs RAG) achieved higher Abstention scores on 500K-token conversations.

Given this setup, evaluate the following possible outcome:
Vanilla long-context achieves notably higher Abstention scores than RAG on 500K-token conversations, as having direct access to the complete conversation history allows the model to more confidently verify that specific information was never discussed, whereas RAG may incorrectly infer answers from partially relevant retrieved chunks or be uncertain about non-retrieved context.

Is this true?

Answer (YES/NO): NO